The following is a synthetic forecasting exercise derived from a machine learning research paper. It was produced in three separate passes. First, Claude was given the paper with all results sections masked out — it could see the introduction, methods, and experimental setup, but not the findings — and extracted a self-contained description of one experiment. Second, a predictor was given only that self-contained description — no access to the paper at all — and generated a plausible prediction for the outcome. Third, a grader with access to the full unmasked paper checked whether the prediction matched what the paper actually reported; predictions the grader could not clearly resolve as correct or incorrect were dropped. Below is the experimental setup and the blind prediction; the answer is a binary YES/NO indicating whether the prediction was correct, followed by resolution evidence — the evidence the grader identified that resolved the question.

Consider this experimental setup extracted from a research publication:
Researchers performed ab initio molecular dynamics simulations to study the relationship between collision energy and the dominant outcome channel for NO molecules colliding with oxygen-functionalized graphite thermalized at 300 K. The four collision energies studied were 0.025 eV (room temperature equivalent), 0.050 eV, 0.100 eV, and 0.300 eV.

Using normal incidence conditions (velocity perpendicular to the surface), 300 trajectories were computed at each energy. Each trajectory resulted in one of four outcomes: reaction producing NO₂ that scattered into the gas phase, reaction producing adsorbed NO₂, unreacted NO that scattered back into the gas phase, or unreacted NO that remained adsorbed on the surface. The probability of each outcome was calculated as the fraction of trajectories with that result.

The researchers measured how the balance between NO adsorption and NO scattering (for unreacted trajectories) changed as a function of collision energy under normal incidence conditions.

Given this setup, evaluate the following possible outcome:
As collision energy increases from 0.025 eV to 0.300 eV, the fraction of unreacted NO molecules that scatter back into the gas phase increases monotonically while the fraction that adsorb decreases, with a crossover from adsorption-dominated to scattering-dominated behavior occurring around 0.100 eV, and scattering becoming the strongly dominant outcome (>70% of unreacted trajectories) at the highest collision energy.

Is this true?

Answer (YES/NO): NO